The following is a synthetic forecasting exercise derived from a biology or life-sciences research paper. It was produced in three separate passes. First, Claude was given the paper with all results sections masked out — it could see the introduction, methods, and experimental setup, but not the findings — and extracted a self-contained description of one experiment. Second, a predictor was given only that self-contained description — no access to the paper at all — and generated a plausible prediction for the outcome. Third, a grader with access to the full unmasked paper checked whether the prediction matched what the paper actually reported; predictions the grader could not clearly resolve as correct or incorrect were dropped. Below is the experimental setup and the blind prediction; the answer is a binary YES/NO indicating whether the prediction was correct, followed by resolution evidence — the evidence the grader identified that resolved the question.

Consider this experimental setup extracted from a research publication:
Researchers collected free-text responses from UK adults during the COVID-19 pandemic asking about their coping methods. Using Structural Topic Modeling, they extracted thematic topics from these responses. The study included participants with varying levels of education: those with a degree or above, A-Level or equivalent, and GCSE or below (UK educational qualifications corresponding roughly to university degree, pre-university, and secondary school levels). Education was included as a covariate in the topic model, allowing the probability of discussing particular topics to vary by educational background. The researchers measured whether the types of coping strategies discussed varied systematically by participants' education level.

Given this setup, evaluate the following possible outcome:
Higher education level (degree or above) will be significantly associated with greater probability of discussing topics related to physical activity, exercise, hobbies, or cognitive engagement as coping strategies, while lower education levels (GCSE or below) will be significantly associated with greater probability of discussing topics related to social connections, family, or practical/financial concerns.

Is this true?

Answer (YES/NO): NO